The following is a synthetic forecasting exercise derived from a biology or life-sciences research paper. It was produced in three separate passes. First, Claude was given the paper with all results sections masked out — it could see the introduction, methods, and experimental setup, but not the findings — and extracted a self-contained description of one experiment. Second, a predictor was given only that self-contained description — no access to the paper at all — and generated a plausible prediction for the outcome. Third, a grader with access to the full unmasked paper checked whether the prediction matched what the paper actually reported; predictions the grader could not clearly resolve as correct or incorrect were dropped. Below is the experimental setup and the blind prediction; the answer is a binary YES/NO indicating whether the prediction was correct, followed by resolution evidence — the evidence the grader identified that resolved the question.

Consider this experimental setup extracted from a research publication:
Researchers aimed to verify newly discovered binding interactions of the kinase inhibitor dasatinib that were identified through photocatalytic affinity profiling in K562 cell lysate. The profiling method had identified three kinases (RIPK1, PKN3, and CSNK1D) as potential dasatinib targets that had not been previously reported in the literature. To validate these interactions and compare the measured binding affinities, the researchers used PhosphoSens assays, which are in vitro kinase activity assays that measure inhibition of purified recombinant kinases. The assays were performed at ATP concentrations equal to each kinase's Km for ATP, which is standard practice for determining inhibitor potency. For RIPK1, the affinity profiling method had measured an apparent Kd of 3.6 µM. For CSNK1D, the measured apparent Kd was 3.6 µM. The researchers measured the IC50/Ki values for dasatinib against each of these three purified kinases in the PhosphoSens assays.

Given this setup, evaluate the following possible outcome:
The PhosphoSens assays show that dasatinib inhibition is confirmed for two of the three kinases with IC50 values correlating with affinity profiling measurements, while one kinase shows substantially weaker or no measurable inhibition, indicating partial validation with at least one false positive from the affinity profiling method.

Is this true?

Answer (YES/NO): NO